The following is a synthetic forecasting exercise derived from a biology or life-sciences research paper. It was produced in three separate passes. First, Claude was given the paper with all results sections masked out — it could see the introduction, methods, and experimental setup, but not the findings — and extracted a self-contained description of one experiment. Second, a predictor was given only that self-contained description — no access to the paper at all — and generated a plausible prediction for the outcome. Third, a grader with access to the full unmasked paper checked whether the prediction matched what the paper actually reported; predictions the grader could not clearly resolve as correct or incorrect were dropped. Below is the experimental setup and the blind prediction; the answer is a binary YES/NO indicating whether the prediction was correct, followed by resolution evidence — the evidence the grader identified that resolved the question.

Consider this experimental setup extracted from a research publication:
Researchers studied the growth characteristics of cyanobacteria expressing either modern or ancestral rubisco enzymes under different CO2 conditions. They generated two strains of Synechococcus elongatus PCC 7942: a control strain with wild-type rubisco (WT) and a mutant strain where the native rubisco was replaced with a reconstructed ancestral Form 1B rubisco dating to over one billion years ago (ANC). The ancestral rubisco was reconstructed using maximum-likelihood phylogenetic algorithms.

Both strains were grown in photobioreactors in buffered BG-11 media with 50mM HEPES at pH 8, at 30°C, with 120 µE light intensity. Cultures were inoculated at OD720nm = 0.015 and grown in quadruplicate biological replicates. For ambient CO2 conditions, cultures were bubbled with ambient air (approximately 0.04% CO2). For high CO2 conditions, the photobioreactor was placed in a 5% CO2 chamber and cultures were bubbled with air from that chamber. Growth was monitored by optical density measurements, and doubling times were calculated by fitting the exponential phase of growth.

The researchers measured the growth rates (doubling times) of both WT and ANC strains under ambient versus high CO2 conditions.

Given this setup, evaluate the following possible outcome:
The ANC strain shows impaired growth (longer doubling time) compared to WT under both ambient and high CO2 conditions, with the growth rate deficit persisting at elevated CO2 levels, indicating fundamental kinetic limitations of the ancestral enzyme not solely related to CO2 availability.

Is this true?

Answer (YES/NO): NO